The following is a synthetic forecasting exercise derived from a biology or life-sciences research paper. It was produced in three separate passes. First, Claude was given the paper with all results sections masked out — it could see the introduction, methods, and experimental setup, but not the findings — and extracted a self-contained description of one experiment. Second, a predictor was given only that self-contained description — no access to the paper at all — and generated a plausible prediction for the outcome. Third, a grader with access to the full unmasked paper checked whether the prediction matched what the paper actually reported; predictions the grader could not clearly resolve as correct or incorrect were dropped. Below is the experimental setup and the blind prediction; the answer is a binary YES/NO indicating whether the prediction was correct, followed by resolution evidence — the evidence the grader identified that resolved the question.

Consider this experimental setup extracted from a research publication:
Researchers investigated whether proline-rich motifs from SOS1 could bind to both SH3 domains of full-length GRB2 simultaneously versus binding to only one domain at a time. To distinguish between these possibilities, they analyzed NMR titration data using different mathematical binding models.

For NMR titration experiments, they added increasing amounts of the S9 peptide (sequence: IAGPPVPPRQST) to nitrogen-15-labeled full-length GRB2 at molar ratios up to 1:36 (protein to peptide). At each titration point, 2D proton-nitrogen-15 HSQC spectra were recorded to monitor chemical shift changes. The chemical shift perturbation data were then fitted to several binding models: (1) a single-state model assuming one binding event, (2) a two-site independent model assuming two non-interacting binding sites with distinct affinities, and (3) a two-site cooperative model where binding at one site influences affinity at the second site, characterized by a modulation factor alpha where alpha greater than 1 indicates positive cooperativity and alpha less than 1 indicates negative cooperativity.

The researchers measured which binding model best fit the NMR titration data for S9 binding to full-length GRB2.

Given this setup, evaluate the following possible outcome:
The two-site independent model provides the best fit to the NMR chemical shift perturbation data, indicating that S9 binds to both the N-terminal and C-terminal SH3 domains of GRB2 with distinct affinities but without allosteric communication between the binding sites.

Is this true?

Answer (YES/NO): YES